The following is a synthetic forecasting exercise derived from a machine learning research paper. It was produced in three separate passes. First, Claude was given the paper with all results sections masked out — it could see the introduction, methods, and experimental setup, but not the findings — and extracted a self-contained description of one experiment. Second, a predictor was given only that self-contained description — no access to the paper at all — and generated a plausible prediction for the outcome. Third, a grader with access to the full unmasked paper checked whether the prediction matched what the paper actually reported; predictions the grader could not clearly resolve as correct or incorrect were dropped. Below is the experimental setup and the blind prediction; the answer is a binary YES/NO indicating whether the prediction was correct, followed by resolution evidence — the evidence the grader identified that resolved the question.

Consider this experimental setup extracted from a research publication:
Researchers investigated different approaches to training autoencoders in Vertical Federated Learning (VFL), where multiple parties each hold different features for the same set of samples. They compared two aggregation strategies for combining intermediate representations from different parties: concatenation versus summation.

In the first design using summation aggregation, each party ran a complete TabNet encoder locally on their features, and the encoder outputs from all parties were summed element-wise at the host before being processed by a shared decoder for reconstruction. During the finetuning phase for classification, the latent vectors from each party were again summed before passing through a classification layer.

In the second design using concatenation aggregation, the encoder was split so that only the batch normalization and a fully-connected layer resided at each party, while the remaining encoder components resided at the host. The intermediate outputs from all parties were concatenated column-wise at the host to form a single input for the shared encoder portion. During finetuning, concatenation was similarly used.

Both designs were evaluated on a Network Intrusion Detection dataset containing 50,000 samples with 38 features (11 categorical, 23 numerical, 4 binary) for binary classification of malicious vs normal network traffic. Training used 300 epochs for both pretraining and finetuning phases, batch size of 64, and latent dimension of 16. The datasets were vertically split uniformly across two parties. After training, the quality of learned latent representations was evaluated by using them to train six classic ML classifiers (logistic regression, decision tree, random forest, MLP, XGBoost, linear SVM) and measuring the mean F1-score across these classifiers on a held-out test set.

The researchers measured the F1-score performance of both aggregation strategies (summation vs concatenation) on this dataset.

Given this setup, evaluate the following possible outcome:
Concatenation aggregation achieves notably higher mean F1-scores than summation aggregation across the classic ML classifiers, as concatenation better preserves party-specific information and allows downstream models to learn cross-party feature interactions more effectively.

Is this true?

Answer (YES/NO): YES